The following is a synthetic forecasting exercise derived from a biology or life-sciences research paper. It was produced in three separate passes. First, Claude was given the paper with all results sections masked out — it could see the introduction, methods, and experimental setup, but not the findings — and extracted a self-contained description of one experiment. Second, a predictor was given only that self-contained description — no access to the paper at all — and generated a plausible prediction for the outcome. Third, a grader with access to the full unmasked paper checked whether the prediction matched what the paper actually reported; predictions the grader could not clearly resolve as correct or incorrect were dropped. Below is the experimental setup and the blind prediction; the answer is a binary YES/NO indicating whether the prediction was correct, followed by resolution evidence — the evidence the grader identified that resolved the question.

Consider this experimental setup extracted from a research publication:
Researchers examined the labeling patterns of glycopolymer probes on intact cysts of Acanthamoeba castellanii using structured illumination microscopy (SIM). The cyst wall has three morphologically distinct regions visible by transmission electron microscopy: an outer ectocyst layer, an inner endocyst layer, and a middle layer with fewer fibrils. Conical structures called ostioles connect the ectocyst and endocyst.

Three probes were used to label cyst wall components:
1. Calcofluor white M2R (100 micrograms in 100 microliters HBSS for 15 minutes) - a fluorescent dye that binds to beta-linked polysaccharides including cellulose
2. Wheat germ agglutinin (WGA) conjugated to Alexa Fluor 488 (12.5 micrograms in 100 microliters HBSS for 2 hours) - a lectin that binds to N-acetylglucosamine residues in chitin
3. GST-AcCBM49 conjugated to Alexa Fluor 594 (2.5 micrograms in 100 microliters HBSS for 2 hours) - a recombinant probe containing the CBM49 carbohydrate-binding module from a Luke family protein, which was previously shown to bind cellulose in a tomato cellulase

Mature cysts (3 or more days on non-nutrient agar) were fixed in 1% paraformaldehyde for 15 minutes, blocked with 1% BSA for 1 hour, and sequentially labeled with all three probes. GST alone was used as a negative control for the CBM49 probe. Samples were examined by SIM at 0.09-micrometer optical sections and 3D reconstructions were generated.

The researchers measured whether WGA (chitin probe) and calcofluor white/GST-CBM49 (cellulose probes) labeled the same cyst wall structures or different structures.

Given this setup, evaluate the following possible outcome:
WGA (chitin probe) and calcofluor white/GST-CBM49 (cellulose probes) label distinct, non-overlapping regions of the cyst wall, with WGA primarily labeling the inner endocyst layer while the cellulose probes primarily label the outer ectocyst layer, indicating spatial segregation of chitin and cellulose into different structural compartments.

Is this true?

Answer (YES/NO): NO